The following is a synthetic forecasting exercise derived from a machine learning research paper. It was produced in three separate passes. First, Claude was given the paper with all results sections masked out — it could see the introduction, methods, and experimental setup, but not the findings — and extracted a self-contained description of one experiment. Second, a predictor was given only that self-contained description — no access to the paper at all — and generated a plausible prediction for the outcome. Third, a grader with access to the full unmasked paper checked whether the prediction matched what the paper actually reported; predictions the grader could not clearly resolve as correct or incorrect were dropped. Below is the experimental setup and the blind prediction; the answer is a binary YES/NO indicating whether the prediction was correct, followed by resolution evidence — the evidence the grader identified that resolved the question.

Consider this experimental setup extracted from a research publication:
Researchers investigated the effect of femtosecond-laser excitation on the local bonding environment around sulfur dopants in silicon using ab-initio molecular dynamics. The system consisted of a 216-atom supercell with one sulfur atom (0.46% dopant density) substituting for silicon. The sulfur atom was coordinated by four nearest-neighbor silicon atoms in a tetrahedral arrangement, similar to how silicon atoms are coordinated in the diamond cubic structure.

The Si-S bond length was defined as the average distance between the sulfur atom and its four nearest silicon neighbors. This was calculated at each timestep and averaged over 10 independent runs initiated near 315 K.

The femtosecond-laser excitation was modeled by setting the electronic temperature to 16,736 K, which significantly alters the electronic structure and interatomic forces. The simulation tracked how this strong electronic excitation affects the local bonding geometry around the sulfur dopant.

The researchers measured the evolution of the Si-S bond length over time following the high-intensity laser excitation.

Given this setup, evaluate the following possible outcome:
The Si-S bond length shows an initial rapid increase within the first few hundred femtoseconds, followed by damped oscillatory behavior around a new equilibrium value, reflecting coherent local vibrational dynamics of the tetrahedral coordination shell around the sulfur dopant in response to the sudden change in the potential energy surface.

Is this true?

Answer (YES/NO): NO